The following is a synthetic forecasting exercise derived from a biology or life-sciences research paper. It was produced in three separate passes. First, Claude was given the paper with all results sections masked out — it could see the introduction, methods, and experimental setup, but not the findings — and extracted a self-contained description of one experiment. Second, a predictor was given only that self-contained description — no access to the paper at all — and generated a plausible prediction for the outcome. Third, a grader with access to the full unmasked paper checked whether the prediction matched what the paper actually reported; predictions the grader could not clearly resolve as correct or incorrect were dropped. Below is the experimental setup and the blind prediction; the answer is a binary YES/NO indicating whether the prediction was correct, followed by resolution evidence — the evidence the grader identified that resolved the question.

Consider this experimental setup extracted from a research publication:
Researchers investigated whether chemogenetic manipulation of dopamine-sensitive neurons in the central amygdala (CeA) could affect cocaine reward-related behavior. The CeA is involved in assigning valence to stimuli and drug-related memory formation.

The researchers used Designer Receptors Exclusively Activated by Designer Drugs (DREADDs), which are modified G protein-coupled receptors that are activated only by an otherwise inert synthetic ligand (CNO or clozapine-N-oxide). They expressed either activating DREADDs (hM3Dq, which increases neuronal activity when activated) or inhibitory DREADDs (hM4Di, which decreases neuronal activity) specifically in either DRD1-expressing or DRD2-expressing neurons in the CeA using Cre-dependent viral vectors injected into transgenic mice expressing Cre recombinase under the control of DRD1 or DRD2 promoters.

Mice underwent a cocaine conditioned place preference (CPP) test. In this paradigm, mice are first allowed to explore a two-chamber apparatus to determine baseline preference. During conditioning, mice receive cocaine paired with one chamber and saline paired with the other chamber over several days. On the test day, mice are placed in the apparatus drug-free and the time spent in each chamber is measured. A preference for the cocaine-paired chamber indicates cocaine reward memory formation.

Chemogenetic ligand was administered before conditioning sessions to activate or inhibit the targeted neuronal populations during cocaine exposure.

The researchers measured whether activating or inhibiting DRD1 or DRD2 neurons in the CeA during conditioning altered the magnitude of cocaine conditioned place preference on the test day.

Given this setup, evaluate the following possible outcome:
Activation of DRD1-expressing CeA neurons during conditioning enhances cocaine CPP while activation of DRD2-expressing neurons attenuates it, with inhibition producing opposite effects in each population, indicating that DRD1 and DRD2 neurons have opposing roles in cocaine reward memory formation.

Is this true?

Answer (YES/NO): NO